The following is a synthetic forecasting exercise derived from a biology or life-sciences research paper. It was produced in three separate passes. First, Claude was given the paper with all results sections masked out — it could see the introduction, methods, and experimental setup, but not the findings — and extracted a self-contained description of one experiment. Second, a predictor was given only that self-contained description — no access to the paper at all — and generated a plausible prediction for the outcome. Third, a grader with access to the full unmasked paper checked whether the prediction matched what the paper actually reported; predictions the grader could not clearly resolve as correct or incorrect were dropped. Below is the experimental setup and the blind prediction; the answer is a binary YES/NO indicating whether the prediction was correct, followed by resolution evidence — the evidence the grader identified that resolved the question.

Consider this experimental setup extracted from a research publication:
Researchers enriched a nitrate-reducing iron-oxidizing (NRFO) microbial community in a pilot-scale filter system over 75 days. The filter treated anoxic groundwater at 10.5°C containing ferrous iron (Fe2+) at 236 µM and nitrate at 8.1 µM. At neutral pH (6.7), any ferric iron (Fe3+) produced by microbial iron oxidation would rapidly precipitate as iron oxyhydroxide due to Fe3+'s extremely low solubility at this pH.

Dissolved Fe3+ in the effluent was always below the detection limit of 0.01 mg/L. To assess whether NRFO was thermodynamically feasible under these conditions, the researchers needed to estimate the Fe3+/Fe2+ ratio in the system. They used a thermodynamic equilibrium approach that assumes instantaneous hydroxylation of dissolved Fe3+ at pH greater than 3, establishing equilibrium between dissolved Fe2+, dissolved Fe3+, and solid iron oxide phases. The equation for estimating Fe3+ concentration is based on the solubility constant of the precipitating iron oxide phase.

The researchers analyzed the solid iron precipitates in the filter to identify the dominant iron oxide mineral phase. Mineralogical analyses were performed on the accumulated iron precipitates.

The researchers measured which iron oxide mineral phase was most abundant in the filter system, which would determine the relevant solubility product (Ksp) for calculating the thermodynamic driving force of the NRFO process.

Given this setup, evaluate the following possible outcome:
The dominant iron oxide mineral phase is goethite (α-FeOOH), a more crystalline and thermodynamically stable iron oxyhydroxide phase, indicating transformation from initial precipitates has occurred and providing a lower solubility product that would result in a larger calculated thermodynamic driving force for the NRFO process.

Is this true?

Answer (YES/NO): NO